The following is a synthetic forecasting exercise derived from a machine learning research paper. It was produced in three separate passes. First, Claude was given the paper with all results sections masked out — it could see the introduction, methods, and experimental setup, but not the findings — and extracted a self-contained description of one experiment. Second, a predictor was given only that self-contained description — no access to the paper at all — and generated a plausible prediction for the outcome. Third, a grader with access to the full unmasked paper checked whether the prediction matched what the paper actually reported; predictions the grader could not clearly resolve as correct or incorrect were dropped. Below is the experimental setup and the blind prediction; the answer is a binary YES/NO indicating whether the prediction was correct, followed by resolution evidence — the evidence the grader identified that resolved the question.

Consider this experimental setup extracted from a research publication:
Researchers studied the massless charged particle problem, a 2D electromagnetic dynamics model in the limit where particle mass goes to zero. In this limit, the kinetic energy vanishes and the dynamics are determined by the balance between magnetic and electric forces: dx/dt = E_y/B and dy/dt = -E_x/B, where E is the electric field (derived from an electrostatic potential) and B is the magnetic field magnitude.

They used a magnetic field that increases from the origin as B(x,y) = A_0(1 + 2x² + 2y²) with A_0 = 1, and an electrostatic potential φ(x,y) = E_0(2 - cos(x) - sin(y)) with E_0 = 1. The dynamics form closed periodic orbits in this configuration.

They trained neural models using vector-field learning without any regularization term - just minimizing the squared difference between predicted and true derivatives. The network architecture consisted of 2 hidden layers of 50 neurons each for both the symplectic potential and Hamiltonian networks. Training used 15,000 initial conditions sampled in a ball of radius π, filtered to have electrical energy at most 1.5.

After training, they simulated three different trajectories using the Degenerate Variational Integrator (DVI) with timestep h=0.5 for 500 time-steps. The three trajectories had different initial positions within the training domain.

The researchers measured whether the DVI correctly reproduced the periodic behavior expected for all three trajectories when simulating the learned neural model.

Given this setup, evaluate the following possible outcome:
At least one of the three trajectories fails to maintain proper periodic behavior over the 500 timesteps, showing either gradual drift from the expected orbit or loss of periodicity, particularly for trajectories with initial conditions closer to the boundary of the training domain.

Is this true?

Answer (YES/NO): YES